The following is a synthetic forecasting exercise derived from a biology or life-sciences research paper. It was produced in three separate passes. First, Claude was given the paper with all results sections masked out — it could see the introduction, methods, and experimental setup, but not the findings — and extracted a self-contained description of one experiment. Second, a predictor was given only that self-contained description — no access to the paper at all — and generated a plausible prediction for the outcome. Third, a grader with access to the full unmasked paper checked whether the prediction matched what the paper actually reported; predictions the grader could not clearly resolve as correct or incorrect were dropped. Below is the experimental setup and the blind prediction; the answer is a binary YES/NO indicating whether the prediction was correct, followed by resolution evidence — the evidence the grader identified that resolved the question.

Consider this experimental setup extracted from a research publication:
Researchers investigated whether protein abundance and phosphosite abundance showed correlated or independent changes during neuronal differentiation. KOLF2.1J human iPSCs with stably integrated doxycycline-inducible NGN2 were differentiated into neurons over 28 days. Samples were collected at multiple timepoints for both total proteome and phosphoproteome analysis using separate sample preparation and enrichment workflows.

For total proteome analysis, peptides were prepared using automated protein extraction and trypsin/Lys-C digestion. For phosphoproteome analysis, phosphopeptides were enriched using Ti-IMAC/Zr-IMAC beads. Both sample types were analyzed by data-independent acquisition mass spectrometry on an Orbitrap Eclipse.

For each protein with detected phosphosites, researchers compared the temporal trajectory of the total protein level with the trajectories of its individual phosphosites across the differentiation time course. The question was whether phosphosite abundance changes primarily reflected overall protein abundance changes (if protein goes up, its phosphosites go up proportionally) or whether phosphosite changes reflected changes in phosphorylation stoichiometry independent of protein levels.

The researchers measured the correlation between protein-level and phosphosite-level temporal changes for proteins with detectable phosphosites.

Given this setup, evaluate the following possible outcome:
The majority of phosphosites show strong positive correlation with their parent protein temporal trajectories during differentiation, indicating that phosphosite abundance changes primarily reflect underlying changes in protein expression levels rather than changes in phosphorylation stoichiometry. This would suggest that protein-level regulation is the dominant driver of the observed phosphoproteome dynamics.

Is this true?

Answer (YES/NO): NO